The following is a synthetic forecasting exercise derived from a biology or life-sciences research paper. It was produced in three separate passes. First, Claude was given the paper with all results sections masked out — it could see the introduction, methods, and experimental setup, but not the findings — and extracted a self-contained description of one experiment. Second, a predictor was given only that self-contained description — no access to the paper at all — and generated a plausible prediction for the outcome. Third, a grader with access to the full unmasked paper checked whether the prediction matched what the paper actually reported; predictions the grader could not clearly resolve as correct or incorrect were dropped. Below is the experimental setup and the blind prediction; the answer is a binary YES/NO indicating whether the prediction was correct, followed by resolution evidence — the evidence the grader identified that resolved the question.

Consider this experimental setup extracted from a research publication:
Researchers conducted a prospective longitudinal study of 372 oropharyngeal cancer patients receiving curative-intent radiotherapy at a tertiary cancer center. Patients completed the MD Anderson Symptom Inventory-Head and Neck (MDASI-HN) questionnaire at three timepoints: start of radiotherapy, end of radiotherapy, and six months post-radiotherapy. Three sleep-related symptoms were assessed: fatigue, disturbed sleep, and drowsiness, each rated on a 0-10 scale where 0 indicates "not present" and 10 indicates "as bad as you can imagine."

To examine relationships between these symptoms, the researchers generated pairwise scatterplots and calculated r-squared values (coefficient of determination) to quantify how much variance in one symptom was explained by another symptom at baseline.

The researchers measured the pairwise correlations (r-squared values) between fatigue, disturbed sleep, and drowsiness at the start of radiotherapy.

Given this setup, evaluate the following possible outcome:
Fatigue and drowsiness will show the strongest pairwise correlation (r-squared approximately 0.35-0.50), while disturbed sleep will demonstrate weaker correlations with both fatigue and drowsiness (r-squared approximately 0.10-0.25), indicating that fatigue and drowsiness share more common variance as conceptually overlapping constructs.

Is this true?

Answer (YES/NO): NO